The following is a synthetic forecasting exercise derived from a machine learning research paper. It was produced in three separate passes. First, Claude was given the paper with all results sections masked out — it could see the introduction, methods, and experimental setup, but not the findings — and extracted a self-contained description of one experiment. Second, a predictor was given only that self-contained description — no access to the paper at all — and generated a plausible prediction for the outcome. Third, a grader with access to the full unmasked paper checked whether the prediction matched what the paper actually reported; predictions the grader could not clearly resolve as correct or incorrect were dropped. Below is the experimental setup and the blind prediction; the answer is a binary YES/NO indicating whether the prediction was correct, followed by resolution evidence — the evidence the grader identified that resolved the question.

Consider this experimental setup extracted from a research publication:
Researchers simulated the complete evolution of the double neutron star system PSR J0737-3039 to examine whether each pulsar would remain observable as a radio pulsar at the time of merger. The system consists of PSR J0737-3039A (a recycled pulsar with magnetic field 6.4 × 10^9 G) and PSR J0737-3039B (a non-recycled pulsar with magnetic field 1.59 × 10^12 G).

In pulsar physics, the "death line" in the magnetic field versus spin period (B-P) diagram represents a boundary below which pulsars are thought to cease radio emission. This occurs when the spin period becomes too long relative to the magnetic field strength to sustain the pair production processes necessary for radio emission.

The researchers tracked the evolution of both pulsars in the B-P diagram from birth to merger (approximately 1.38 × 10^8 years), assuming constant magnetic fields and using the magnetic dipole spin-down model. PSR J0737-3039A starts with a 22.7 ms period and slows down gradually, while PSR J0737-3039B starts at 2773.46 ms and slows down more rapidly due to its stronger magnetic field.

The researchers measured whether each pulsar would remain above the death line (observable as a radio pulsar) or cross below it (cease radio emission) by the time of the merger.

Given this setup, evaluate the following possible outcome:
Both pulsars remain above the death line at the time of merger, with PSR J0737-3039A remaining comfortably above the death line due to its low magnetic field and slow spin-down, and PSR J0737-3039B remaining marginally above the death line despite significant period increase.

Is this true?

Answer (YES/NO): NO